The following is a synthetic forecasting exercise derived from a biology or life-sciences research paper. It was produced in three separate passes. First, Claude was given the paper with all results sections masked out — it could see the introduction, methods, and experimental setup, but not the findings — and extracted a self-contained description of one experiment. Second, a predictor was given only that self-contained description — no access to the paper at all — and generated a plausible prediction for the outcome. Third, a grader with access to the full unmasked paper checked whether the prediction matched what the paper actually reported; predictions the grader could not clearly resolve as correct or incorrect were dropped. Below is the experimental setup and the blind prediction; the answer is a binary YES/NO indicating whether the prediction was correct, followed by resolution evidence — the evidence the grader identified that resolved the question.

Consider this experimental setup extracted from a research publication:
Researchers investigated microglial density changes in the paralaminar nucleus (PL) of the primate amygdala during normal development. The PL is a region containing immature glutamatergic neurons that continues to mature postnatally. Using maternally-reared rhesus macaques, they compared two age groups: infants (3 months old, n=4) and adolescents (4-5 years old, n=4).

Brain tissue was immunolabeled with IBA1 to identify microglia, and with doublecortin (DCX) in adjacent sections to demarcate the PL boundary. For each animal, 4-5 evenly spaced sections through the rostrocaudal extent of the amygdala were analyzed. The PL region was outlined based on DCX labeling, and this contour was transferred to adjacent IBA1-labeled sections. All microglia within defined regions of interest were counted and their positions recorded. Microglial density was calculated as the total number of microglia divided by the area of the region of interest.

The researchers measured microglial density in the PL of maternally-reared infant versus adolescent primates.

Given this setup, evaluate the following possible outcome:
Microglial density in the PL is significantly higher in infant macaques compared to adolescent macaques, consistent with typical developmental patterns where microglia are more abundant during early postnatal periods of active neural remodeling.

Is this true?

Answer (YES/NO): NO